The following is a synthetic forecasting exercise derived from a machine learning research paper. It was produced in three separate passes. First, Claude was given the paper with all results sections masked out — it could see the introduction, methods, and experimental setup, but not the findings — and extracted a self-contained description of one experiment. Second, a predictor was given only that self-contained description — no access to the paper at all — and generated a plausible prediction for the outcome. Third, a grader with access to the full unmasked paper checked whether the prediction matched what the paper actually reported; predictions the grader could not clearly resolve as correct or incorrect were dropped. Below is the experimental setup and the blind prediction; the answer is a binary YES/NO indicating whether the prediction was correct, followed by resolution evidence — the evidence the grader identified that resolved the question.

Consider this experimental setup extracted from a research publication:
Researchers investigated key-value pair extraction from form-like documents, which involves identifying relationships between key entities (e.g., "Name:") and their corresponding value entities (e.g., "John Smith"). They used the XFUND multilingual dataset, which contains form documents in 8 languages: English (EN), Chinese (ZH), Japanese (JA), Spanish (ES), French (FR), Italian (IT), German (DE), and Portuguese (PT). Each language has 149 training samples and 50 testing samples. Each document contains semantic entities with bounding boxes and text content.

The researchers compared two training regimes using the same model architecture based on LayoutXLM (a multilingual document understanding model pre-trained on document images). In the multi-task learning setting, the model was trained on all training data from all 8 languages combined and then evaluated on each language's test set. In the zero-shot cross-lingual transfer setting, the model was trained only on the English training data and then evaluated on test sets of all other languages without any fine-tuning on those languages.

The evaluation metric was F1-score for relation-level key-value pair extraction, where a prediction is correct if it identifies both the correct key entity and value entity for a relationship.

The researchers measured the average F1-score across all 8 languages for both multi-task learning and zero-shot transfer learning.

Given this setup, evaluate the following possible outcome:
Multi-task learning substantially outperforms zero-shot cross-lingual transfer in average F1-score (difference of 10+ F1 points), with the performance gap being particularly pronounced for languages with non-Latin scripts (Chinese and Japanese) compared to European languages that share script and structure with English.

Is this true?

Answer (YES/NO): NO